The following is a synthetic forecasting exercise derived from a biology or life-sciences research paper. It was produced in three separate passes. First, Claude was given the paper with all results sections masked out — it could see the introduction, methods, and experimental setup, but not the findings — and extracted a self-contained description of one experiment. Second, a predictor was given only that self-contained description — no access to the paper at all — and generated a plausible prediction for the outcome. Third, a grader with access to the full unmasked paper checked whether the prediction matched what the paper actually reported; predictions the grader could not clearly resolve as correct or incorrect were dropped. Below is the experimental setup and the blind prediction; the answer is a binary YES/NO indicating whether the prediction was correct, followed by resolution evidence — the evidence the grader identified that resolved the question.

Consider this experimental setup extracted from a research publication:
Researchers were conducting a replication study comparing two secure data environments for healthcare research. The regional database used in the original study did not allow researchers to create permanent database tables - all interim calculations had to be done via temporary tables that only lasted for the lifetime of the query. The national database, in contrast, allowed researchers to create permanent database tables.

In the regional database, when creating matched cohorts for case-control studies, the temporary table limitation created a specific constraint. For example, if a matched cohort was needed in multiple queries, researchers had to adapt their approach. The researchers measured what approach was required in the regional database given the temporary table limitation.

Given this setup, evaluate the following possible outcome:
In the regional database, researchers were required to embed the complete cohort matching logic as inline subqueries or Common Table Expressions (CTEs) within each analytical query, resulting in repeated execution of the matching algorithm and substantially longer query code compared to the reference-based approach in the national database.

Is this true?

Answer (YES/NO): NO